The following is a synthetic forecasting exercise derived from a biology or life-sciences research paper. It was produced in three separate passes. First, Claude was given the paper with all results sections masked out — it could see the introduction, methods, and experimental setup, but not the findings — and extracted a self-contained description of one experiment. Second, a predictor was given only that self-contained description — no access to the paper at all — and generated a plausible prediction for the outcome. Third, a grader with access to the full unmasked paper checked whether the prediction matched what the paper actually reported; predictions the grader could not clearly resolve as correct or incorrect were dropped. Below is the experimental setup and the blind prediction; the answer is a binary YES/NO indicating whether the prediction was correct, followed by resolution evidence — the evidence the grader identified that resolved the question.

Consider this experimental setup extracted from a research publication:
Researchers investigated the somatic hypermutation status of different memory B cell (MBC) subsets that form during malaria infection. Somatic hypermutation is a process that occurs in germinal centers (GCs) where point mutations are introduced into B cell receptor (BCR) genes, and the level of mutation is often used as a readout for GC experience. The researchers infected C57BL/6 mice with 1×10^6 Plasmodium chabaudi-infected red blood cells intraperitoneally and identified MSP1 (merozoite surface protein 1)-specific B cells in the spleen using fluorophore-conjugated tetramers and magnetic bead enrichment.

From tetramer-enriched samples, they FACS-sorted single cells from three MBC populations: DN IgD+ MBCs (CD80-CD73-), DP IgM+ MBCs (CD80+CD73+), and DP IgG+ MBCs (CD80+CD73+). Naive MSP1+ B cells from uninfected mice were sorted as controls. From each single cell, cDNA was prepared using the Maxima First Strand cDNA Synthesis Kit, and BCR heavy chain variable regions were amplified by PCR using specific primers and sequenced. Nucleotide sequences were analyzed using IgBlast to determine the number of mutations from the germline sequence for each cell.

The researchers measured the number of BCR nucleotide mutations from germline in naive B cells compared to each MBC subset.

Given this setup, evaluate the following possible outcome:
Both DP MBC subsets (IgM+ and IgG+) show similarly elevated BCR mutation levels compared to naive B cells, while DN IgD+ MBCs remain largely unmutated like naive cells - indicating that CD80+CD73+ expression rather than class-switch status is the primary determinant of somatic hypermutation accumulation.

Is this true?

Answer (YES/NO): NO